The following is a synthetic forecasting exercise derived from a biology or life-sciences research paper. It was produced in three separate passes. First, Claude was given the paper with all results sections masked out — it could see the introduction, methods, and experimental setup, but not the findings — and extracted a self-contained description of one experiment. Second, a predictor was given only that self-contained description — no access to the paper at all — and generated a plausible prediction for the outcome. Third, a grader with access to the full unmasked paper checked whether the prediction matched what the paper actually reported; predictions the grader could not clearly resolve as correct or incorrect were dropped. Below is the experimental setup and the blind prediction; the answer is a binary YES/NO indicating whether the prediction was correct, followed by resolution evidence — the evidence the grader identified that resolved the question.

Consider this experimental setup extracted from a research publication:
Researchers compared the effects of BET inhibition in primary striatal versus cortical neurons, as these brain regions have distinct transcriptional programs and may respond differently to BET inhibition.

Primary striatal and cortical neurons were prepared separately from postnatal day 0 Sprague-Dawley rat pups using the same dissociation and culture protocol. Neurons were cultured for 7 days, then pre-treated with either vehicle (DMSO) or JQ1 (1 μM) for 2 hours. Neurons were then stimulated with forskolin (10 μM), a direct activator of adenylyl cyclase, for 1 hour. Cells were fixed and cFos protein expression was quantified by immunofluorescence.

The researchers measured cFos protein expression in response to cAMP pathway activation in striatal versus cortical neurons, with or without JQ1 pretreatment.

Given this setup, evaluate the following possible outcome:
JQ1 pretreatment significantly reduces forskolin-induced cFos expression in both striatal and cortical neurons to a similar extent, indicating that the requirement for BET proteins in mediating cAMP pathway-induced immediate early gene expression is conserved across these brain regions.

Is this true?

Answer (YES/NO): NO